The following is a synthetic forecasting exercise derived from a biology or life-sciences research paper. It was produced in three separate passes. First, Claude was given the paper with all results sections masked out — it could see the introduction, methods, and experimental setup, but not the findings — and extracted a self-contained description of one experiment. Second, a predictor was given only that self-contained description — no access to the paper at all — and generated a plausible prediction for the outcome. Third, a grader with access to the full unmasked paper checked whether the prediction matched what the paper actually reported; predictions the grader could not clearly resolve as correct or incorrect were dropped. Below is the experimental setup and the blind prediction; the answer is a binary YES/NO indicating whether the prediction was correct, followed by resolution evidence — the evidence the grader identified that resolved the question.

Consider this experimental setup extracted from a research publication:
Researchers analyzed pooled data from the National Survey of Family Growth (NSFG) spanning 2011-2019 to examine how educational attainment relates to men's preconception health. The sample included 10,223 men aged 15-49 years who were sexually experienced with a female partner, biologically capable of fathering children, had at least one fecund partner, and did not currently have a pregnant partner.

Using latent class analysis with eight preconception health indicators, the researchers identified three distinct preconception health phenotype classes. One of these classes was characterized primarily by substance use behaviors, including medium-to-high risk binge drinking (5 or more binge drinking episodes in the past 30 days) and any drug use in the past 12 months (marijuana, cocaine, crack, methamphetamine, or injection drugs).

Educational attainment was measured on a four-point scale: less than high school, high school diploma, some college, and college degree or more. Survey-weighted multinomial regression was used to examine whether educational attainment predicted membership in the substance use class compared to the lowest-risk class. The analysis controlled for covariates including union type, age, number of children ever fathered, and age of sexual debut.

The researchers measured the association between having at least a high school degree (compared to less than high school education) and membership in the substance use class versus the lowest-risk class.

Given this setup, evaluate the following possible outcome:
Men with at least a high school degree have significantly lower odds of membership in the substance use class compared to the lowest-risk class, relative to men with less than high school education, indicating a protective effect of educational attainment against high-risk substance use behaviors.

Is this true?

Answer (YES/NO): NO